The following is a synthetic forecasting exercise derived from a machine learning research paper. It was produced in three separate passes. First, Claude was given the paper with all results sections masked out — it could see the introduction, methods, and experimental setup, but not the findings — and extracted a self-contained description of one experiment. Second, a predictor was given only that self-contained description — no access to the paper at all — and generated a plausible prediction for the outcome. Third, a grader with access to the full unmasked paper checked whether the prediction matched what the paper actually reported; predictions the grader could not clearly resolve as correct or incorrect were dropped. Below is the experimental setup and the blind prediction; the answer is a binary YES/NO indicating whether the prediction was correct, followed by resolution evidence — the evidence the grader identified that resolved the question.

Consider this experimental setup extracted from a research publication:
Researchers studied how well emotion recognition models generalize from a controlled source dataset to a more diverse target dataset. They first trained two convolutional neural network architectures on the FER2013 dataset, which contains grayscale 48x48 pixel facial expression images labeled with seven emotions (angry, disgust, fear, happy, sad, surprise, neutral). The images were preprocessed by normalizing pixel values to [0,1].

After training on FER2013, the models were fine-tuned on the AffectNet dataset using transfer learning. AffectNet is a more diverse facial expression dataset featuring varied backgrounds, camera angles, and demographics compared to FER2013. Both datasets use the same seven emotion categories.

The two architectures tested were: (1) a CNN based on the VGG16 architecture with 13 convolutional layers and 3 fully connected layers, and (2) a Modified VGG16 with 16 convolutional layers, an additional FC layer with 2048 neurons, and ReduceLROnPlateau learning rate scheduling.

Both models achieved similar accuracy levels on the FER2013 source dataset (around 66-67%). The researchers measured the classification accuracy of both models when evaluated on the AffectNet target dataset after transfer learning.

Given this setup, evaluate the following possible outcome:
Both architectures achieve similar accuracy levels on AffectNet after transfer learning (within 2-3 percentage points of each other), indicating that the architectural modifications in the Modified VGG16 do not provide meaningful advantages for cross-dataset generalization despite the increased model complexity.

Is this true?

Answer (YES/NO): YES